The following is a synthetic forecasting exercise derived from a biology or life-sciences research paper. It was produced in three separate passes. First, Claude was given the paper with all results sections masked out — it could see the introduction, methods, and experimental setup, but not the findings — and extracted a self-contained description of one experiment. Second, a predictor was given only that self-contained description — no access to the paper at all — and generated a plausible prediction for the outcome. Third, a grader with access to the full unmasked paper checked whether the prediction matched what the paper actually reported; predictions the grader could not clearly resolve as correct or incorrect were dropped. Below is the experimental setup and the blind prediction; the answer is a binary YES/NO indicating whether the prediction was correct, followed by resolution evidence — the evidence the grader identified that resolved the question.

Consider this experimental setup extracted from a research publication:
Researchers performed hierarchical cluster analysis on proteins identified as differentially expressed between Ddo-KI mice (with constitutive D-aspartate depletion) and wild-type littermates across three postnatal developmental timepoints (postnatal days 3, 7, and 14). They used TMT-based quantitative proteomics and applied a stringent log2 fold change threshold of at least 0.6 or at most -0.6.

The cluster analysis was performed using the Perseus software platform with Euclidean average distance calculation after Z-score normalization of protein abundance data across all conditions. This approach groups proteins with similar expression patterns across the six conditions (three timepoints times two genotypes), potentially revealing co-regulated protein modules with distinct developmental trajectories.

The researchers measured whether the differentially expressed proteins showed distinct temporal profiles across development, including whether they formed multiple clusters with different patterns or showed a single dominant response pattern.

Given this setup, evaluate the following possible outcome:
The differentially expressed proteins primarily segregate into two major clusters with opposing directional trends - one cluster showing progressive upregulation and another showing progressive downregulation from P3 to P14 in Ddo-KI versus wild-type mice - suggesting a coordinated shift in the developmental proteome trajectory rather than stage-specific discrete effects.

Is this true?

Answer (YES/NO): NO